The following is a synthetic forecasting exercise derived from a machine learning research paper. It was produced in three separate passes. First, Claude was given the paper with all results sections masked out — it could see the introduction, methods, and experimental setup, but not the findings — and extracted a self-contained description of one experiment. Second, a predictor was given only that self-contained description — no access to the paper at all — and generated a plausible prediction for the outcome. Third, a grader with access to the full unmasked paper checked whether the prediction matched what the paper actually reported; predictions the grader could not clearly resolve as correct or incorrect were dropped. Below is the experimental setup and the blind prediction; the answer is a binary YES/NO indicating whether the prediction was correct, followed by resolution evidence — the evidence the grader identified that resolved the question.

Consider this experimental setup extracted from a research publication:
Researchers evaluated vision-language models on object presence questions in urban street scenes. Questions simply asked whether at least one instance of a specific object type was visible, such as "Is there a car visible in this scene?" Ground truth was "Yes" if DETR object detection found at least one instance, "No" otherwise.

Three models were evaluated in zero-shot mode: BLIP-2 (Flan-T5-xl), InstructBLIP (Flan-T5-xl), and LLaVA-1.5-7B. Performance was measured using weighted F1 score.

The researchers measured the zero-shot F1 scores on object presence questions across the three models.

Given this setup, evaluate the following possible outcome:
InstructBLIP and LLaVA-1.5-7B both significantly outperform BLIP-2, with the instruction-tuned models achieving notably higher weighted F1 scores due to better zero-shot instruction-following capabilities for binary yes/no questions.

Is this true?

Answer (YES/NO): NO